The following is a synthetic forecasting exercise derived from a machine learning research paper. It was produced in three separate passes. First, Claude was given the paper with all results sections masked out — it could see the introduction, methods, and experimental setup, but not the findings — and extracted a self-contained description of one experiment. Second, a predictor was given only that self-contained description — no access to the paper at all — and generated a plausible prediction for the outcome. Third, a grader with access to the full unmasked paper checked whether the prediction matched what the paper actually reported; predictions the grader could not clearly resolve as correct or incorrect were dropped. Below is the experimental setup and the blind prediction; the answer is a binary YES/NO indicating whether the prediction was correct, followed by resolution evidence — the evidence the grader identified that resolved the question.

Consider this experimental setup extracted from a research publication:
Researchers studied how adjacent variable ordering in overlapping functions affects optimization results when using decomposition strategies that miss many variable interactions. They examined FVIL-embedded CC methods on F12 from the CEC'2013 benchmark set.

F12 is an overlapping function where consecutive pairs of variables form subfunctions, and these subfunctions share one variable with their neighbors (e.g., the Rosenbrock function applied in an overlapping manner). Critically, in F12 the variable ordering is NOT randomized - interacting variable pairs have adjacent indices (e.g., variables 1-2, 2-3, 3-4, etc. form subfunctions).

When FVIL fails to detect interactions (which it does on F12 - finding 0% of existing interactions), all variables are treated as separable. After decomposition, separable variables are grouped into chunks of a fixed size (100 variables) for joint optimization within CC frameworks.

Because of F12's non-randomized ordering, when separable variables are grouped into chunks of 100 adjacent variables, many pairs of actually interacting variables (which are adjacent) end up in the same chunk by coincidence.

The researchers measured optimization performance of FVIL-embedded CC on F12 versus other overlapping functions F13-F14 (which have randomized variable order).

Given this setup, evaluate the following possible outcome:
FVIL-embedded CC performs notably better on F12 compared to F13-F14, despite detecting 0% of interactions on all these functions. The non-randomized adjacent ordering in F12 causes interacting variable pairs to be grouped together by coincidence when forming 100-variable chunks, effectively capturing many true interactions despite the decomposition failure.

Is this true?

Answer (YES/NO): YES